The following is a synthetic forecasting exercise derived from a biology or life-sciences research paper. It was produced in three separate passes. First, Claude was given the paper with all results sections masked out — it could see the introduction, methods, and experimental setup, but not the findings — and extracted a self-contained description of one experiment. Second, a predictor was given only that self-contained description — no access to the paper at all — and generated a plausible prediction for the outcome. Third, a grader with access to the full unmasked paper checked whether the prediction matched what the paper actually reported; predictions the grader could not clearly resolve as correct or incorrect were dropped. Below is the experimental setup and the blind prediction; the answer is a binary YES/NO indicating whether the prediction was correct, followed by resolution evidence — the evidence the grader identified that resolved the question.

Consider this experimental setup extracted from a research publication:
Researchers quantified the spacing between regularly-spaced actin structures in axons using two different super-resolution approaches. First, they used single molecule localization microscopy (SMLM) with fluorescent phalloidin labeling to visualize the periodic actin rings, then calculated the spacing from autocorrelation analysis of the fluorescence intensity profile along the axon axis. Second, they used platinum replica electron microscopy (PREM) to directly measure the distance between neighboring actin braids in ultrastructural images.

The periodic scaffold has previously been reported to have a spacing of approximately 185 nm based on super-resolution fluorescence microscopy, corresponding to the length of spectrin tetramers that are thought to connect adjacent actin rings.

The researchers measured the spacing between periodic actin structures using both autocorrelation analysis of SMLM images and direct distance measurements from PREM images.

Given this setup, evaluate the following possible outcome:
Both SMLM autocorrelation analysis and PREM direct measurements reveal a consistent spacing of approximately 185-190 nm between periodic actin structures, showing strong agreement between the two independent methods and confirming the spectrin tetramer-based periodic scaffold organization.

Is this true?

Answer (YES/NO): YES